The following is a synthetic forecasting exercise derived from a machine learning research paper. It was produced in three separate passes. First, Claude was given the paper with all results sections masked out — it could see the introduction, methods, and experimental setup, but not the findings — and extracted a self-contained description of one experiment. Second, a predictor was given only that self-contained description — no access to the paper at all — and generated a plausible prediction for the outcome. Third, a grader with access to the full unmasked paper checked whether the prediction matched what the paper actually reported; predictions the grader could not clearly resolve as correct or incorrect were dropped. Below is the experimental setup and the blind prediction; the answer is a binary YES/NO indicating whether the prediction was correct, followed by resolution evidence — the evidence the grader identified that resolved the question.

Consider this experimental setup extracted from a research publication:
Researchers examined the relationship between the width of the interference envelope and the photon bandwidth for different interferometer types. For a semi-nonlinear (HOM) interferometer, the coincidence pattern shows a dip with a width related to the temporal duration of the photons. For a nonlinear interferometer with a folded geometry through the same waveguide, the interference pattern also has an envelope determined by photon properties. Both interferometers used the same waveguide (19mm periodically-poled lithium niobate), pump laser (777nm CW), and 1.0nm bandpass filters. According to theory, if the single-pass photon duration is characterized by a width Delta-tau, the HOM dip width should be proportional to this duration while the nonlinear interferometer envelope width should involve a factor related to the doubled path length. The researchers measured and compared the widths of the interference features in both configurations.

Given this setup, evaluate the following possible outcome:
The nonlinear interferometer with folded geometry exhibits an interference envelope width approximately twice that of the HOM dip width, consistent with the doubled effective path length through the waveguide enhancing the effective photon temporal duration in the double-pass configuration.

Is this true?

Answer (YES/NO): YES